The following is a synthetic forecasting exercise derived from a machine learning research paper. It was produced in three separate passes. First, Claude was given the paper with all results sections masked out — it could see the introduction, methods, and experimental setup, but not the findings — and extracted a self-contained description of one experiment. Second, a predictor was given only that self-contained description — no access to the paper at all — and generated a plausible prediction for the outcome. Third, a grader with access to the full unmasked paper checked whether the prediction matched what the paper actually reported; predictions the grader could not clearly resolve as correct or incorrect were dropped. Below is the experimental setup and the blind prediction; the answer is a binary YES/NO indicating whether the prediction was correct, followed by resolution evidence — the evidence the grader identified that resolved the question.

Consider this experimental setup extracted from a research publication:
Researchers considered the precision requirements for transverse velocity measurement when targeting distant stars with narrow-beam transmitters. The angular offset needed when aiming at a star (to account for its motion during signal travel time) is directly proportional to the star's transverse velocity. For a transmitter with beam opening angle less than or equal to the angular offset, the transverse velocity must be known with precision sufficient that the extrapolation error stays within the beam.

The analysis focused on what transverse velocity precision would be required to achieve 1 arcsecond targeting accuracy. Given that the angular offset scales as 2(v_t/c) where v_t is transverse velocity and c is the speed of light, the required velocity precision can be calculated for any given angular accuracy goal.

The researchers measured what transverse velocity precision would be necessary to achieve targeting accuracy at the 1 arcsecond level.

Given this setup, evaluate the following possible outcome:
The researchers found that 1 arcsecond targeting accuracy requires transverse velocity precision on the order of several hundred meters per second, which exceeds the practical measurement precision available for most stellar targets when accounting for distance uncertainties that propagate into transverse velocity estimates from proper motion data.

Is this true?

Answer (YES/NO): YES